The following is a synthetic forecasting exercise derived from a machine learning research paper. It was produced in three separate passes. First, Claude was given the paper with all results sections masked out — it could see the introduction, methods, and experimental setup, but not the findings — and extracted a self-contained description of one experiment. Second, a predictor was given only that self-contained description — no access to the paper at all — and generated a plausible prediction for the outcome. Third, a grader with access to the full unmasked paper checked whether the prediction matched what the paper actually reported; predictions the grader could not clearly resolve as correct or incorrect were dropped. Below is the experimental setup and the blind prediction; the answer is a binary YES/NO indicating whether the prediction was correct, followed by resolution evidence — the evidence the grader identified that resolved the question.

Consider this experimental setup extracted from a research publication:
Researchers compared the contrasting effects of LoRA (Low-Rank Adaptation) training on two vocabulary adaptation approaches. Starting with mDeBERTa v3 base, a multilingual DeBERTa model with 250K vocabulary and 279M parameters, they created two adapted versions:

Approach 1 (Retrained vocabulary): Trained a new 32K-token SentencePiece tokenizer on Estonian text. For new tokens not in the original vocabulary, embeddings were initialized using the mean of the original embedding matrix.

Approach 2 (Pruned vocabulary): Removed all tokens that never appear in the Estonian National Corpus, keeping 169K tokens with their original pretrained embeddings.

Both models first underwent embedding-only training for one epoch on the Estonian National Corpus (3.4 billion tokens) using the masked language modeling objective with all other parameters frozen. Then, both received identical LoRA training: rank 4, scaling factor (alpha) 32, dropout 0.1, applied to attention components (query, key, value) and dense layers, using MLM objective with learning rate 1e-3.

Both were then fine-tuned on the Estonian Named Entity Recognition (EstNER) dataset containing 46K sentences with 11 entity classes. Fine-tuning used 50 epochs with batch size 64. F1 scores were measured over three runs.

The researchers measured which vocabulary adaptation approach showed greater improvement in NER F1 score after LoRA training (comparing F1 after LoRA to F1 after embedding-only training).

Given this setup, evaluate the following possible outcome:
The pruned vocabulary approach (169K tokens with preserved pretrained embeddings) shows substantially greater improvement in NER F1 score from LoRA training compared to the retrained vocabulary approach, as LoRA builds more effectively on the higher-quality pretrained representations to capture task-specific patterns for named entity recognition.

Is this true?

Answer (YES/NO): NO